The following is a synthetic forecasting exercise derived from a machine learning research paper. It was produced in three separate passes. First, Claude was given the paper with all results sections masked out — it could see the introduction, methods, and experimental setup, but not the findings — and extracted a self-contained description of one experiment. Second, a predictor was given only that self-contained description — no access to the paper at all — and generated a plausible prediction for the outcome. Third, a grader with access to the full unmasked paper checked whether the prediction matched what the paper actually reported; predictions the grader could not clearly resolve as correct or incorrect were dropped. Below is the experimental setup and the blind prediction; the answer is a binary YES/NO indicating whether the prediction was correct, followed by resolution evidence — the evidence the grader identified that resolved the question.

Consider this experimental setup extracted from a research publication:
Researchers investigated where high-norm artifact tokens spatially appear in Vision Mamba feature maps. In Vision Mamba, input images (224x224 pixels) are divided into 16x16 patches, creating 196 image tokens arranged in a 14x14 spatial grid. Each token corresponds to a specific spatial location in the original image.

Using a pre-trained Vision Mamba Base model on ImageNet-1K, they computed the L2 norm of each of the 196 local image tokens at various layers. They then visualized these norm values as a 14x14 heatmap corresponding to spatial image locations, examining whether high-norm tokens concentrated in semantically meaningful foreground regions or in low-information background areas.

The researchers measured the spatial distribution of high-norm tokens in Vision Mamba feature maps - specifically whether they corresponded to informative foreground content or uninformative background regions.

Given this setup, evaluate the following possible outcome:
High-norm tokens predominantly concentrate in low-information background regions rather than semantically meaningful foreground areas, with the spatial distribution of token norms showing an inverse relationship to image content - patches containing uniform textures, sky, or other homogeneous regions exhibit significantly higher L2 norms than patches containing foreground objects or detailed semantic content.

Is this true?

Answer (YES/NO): YES